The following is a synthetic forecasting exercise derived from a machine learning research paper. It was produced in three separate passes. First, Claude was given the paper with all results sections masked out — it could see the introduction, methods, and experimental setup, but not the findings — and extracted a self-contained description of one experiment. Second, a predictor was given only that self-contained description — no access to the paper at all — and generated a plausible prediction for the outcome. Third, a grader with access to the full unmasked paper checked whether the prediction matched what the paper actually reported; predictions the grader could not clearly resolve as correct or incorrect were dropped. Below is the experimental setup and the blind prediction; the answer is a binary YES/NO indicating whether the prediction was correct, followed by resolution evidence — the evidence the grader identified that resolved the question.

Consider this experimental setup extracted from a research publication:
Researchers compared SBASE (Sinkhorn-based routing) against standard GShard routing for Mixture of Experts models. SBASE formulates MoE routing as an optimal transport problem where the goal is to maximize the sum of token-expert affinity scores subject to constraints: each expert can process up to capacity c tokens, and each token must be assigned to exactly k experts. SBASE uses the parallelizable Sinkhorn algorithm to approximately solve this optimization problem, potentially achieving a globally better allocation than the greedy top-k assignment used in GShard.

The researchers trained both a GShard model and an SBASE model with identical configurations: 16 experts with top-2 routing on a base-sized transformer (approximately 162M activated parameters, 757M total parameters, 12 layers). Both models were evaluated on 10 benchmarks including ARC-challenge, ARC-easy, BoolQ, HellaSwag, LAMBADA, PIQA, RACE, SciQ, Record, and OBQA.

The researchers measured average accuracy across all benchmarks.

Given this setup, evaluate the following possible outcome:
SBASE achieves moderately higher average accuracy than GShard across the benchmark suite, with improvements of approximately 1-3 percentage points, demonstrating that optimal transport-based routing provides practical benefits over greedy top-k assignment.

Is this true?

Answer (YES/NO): NO